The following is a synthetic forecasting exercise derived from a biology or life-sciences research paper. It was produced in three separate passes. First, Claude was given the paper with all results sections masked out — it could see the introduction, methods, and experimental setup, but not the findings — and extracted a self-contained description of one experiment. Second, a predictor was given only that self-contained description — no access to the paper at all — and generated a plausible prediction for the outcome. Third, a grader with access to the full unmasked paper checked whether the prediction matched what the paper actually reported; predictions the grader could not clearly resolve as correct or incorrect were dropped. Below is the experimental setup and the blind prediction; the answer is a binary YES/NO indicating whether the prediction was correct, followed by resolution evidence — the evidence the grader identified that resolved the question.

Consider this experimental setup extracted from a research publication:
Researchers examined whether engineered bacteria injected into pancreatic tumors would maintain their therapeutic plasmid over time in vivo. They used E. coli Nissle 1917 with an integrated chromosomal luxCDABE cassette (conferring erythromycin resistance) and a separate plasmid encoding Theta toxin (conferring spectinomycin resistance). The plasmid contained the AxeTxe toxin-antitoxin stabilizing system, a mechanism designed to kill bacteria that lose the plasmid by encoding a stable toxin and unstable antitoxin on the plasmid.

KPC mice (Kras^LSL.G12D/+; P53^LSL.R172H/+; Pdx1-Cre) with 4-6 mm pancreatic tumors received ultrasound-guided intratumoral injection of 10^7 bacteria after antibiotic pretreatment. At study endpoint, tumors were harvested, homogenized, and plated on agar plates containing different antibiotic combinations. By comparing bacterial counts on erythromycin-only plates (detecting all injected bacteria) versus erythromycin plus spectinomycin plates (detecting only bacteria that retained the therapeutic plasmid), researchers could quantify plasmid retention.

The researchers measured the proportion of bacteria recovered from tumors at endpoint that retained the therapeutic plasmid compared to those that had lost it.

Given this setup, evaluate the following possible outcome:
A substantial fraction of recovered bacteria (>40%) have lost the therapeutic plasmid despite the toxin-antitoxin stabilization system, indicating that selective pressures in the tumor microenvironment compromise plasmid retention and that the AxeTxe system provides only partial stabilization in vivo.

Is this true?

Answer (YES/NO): NO